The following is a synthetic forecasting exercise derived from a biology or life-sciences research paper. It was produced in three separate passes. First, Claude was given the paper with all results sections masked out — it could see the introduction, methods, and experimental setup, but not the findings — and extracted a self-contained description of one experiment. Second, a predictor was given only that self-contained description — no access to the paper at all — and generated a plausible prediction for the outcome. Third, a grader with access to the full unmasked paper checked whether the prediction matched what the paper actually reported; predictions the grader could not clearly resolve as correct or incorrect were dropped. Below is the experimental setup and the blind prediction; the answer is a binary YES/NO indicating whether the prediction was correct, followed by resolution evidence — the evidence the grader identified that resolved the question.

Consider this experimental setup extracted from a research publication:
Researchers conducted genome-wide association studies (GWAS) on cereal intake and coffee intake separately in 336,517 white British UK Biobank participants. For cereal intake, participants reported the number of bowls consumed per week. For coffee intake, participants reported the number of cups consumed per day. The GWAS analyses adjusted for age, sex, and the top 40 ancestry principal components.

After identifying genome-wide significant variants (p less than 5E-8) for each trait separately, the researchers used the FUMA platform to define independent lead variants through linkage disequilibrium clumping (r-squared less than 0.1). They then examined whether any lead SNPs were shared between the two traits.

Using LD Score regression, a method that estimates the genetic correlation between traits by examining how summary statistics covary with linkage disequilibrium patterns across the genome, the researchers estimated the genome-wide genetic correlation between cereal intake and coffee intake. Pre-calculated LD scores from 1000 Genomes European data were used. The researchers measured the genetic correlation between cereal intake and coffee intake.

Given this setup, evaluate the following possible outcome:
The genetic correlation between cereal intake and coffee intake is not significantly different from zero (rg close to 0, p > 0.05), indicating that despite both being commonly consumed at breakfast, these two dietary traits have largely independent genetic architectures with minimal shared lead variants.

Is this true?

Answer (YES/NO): NO